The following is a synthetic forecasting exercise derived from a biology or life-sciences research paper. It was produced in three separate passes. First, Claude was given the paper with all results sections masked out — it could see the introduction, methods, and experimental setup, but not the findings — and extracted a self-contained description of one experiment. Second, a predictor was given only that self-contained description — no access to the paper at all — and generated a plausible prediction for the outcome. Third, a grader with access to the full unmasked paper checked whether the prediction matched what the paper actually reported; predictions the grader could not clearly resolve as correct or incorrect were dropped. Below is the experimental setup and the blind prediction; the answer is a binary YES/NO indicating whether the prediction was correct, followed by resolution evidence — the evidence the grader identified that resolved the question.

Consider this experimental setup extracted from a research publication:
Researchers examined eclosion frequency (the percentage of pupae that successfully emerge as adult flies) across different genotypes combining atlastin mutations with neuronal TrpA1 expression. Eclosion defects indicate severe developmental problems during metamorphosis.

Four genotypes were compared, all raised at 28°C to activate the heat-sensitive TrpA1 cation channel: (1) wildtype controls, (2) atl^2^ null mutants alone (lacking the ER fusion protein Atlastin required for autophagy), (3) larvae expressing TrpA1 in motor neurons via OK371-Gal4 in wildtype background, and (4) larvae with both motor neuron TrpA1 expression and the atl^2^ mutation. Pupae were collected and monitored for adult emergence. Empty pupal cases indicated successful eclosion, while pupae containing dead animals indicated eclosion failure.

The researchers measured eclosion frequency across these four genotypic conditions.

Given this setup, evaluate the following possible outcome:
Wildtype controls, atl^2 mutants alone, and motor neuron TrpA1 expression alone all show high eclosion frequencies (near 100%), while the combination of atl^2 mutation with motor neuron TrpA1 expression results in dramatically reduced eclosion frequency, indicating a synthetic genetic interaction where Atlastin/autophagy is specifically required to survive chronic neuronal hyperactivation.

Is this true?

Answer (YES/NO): NO